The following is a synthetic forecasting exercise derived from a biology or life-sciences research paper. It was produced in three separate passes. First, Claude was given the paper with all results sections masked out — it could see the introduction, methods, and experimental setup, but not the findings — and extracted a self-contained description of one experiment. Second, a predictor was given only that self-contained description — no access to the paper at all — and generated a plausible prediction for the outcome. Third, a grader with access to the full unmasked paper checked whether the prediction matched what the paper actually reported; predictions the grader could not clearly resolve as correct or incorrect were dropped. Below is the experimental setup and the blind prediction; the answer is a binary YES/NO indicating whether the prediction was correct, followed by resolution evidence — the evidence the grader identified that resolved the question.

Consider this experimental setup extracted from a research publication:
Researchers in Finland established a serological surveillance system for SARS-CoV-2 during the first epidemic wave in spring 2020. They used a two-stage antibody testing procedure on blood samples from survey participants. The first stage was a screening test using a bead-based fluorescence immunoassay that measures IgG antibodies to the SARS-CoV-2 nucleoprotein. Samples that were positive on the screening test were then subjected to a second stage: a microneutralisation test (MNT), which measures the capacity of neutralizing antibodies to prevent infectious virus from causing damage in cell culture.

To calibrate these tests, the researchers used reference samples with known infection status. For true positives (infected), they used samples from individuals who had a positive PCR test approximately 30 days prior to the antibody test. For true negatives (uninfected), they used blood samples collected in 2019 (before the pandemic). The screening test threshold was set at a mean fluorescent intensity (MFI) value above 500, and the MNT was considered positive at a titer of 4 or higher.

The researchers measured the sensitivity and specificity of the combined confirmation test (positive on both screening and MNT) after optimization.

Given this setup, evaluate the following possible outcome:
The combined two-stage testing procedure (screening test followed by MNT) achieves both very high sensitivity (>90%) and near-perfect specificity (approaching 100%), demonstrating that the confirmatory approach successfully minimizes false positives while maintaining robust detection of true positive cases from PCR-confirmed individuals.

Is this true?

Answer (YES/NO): YES